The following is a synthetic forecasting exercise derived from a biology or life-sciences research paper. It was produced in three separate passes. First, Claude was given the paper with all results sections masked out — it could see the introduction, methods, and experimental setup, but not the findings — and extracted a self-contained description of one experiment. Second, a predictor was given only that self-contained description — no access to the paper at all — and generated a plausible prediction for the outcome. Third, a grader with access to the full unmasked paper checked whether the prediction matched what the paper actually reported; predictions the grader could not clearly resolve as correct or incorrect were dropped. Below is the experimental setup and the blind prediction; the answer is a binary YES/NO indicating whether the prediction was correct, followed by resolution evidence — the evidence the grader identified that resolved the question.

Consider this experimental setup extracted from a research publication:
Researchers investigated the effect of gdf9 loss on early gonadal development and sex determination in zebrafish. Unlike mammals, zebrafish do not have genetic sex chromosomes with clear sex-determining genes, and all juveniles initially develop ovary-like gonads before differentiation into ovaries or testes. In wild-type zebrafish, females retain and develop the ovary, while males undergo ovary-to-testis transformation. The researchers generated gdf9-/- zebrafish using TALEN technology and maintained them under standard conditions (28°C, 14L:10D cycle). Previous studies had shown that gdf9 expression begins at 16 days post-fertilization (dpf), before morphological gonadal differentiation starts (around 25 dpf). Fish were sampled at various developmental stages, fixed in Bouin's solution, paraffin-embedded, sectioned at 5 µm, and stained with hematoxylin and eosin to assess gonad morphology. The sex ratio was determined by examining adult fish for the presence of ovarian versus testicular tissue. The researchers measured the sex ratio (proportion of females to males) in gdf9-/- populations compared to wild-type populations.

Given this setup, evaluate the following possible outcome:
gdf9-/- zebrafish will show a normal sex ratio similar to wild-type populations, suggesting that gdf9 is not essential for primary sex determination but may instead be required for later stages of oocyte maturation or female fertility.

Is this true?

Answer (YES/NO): NO